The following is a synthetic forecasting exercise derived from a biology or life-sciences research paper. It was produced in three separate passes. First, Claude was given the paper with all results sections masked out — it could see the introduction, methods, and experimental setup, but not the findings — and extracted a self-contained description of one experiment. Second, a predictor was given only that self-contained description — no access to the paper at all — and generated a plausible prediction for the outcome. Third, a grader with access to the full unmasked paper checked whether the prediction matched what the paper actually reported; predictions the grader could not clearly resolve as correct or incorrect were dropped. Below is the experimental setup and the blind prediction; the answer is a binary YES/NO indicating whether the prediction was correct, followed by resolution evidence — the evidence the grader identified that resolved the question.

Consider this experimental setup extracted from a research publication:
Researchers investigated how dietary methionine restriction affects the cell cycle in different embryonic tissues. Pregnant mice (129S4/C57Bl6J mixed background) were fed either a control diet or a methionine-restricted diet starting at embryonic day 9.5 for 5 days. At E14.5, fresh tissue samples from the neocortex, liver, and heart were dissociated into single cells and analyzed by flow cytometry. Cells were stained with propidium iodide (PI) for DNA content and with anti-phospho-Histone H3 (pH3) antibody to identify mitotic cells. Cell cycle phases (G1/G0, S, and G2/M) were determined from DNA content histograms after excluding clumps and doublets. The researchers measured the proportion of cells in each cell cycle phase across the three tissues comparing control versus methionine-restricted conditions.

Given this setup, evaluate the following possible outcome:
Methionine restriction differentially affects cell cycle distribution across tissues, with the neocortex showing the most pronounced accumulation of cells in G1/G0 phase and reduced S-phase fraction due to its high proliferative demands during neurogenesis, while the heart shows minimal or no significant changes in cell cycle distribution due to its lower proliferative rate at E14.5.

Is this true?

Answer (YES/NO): NO